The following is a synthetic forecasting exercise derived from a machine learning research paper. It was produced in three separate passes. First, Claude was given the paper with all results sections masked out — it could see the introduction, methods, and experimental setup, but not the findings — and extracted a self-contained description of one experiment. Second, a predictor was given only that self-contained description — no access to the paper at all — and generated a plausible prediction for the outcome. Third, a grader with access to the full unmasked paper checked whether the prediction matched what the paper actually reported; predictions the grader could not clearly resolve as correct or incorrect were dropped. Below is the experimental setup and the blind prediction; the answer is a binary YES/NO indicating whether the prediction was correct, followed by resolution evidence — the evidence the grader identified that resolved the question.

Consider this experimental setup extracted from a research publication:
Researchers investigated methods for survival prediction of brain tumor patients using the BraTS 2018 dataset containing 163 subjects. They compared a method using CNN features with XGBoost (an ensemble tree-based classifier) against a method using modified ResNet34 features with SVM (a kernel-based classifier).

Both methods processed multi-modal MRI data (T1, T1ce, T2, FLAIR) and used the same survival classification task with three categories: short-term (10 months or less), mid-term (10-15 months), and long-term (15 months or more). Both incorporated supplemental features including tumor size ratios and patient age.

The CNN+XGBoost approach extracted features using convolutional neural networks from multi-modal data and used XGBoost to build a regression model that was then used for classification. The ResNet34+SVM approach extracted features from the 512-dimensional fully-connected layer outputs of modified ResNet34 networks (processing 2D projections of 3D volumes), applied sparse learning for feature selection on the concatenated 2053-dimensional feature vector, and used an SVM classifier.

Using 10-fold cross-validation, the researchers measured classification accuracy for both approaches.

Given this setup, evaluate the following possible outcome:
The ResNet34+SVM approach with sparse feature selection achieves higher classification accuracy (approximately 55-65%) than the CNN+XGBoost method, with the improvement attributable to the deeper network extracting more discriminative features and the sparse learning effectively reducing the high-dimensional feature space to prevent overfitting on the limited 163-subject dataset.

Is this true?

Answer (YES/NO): NO